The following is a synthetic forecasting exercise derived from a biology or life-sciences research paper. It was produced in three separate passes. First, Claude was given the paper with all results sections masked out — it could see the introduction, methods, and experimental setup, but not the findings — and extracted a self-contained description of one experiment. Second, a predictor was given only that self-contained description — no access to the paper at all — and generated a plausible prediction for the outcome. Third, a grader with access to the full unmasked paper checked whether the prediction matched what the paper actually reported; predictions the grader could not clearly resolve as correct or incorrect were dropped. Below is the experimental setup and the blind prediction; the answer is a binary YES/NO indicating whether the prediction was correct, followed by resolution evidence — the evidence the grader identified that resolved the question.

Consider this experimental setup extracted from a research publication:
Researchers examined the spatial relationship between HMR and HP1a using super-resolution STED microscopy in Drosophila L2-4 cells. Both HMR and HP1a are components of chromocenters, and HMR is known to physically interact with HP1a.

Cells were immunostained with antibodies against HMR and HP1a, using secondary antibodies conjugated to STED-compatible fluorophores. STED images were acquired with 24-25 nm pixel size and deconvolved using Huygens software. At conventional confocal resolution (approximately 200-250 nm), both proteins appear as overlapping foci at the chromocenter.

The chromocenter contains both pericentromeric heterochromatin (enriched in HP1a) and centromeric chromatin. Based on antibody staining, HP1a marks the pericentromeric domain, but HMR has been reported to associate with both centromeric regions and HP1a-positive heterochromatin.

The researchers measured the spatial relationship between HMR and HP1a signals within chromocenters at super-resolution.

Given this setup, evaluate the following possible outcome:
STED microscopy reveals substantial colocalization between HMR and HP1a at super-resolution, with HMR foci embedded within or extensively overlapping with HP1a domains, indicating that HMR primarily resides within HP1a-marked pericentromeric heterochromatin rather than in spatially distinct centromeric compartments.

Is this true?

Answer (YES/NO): NO